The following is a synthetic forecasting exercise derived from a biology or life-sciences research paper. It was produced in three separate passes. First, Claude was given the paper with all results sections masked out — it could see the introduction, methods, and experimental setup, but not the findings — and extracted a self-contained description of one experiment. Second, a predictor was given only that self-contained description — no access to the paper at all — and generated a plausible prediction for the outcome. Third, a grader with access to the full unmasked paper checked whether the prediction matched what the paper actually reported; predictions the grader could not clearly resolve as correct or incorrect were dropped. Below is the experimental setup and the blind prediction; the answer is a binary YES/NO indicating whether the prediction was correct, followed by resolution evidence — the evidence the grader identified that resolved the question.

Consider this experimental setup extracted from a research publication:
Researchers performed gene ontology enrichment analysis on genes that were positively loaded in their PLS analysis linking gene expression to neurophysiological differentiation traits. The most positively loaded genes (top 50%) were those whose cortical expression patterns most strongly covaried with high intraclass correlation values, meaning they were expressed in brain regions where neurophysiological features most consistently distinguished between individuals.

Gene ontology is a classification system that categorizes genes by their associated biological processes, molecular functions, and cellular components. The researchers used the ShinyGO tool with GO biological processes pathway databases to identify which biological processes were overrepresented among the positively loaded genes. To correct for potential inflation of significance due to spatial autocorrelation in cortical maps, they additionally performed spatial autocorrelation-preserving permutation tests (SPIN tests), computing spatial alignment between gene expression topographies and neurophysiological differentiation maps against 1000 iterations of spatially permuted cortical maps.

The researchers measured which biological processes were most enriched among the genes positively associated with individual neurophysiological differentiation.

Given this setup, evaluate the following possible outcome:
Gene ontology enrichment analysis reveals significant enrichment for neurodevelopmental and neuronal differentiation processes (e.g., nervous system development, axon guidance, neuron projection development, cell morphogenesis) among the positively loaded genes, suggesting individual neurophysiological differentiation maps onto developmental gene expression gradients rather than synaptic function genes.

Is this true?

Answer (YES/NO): NO